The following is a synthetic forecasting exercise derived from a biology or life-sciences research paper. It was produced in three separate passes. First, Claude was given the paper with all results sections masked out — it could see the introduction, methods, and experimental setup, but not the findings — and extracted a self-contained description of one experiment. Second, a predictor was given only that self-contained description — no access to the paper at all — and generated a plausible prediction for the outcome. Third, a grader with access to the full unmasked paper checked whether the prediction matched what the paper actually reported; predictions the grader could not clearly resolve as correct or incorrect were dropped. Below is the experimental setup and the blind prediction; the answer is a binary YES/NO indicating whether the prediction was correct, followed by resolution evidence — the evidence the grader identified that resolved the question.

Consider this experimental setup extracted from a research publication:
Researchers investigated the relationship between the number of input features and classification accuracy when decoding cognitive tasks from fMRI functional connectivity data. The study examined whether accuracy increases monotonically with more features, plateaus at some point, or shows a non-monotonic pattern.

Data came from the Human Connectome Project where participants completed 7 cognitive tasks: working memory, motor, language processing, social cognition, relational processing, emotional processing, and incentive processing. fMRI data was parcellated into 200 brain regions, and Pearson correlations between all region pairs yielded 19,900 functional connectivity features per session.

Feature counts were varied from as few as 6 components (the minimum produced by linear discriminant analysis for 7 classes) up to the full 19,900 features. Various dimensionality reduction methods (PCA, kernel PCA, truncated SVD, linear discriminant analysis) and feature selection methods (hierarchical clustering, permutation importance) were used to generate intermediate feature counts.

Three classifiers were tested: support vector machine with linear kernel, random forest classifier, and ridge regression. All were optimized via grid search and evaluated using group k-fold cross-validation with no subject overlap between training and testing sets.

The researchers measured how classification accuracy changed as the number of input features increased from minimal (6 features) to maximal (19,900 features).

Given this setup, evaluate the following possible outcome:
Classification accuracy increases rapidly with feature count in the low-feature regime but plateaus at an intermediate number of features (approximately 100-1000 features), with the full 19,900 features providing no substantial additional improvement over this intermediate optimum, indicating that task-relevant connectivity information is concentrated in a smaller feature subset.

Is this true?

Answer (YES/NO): NO